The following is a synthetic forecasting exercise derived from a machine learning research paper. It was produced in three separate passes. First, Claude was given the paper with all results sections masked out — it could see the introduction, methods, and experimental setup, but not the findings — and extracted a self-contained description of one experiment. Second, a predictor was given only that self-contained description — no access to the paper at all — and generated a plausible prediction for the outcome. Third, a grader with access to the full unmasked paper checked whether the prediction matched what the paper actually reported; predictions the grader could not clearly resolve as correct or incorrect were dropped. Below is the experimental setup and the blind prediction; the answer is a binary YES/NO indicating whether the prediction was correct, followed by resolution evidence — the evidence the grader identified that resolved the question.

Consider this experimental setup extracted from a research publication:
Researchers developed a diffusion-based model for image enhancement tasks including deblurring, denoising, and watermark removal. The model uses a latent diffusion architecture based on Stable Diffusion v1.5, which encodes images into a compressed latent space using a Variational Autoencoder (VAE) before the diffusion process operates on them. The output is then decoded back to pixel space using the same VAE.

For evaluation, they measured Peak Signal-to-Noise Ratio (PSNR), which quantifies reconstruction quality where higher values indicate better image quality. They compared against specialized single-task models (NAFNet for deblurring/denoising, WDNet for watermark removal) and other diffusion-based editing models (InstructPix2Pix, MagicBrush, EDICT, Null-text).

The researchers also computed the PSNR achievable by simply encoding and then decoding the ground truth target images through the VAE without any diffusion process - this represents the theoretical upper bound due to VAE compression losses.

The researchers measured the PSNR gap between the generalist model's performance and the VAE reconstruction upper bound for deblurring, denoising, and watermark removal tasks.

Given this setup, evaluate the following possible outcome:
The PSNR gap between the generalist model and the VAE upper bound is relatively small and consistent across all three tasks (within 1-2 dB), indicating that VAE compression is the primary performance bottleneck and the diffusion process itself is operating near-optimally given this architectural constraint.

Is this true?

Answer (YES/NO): NO